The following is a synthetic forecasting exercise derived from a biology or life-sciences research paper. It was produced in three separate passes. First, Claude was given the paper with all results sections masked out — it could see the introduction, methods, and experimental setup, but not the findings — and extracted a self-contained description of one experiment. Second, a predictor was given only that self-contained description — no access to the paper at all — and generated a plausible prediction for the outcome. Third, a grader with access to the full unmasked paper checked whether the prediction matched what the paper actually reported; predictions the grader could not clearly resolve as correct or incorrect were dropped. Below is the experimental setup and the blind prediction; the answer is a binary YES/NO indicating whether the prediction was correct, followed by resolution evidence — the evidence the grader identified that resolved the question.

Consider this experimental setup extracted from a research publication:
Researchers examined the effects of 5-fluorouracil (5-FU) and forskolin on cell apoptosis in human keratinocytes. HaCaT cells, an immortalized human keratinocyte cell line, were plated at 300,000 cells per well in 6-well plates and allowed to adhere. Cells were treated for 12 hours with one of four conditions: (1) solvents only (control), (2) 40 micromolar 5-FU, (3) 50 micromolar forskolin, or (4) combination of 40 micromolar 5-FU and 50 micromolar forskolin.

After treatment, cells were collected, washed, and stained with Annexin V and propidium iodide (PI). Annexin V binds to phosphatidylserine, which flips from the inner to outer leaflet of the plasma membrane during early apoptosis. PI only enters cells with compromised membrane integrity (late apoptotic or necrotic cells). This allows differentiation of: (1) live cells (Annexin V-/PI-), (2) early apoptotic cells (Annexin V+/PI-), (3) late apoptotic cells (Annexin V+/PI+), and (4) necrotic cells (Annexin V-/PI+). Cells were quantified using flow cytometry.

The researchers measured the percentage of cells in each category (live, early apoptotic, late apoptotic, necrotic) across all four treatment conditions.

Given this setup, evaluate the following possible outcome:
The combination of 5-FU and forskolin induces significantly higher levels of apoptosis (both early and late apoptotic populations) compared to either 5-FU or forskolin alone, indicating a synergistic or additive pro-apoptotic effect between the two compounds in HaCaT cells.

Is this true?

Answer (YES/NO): NO